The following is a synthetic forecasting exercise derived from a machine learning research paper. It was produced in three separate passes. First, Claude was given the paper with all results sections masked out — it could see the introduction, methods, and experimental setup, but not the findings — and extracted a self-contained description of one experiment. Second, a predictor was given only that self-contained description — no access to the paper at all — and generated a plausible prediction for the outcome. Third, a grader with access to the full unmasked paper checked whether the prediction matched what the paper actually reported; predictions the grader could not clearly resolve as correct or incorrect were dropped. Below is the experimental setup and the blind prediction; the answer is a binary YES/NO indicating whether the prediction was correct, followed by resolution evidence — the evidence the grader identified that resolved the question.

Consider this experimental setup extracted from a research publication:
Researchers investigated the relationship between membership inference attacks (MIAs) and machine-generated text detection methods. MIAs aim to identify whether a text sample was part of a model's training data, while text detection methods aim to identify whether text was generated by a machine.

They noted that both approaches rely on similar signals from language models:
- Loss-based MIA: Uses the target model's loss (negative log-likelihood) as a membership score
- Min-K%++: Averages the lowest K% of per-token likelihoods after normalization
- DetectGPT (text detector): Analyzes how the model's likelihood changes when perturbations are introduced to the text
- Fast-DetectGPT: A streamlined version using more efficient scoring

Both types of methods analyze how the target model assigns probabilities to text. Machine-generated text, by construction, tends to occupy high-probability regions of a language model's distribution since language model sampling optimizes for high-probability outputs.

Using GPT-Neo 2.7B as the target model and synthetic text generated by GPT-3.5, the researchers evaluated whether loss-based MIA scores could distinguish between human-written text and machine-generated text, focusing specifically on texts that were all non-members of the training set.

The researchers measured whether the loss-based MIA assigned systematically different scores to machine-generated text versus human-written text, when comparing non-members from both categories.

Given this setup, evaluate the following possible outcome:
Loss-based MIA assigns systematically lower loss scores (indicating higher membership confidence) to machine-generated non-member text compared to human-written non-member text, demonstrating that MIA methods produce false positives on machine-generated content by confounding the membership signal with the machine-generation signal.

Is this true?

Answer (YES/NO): YES